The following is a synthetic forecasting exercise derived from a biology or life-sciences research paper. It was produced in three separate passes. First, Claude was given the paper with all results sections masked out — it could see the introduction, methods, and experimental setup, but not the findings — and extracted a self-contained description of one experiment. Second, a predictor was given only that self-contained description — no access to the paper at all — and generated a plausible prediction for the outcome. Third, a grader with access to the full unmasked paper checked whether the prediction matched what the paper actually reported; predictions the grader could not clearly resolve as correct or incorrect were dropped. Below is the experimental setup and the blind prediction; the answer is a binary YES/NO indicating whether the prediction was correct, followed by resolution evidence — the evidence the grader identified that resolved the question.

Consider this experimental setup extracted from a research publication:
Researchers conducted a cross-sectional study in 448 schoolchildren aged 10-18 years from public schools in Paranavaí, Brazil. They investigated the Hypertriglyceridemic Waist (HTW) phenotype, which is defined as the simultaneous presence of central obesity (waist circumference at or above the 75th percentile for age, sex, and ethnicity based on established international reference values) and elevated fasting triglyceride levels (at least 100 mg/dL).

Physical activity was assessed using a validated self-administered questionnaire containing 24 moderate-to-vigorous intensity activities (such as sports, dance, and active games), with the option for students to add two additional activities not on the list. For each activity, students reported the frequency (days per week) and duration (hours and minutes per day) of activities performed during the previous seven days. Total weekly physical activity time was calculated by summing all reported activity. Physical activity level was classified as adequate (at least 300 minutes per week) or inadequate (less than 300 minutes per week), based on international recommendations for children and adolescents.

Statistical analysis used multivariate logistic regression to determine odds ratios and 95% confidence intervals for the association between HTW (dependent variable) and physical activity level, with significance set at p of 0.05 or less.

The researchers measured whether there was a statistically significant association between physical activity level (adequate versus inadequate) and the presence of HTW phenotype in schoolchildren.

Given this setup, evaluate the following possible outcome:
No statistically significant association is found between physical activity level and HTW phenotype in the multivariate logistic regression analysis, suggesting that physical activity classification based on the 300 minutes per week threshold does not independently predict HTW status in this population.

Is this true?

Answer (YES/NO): YES